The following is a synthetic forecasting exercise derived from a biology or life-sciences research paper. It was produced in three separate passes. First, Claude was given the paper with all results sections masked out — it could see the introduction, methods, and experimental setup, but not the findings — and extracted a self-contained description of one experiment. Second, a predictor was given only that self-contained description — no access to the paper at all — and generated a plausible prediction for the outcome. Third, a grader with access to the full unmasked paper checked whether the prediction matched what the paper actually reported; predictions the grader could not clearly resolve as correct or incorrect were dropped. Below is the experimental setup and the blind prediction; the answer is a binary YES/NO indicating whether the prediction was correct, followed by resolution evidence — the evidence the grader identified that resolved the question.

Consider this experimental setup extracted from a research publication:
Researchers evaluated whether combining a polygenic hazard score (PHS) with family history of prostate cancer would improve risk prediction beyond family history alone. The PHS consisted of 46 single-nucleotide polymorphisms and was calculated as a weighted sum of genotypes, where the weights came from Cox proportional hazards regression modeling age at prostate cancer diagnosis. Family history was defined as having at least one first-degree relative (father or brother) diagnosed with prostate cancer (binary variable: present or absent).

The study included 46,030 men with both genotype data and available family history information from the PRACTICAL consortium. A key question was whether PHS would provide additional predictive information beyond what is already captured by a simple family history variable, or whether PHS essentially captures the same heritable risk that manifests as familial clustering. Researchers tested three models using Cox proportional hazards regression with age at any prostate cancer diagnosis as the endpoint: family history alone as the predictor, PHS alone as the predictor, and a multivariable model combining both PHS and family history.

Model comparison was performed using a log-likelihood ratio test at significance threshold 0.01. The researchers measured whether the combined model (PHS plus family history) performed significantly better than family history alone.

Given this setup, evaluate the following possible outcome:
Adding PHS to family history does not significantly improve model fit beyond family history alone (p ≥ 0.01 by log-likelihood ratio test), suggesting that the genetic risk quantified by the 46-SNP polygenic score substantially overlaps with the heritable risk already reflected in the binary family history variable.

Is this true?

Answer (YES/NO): NO